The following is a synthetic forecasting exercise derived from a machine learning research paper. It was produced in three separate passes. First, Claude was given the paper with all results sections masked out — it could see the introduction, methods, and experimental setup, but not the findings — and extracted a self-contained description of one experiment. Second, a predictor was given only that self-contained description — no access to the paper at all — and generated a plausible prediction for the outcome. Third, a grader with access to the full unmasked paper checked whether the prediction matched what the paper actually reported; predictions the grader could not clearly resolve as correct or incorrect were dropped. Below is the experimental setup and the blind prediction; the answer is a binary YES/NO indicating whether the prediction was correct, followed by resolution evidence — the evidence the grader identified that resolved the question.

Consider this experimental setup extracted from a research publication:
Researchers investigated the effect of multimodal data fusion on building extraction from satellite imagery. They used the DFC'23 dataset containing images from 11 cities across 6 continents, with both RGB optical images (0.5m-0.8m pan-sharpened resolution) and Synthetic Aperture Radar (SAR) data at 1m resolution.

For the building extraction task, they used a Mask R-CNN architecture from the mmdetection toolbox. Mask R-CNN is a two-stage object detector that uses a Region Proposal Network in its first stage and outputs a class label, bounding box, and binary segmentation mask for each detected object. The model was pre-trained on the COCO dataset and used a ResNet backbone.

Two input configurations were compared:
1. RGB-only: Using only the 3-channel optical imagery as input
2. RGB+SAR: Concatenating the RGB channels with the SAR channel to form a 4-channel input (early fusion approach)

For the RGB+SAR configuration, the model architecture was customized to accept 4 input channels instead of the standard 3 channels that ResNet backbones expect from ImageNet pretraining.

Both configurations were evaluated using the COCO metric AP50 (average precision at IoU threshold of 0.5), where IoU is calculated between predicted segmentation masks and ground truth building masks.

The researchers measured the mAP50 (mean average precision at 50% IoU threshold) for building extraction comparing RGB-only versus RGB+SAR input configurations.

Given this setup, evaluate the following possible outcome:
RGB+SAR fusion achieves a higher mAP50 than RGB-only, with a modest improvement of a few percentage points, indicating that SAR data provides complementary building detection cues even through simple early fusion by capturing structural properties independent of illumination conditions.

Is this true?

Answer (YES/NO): NO